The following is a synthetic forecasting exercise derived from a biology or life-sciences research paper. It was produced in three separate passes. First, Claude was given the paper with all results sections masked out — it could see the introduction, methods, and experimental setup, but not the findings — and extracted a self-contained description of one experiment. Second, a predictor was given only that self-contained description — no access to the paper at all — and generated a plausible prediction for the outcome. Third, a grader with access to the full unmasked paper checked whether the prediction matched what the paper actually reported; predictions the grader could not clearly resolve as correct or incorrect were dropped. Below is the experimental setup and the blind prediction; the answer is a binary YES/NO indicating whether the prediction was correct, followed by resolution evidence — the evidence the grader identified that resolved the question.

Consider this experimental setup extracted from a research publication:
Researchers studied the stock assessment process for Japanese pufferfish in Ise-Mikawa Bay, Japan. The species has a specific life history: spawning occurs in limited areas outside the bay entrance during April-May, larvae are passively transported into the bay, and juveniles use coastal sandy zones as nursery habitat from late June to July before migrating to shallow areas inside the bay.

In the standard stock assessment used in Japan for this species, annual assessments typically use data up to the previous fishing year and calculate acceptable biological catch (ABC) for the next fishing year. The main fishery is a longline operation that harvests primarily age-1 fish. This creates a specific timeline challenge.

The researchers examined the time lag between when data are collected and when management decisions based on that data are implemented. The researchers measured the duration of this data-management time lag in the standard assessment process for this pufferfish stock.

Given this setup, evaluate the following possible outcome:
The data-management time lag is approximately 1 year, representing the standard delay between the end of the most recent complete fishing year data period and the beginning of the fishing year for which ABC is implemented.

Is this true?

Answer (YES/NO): NO